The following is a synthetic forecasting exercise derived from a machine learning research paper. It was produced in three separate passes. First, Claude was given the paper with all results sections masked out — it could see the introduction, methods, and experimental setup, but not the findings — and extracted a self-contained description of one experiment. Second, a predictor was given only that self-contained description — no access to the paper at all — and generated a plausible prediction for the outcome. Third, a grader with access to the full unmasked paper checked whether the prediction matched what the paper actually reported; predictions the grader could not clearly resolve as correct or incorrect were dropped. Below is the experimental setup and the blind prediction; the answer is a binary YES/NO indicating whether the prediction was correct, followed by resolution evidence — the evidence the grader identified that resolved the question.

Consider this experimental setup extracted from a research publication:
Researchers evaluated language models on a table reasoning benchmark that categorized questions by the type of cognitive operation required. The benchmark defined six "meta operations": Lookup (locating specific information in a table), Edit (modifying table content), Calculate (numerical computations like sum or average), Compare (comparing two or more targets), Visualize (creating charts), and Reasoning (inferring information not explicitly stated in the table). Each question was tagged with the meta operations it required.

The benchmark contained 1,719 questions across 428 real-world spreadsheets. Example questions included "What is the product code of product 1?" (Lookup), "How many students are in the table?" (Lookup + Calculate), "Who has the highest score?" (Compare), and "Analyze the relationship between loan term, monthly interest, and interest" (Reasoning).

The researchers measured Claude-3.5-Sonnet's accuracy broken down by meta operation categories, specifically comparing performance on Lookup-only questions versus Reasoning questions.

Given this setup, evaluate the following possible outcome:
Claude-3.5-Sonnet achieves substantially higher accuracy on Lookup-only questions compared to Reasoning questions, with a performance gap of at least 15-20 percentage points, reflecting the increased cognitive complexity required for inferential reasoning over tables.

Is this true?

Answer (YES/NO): YES